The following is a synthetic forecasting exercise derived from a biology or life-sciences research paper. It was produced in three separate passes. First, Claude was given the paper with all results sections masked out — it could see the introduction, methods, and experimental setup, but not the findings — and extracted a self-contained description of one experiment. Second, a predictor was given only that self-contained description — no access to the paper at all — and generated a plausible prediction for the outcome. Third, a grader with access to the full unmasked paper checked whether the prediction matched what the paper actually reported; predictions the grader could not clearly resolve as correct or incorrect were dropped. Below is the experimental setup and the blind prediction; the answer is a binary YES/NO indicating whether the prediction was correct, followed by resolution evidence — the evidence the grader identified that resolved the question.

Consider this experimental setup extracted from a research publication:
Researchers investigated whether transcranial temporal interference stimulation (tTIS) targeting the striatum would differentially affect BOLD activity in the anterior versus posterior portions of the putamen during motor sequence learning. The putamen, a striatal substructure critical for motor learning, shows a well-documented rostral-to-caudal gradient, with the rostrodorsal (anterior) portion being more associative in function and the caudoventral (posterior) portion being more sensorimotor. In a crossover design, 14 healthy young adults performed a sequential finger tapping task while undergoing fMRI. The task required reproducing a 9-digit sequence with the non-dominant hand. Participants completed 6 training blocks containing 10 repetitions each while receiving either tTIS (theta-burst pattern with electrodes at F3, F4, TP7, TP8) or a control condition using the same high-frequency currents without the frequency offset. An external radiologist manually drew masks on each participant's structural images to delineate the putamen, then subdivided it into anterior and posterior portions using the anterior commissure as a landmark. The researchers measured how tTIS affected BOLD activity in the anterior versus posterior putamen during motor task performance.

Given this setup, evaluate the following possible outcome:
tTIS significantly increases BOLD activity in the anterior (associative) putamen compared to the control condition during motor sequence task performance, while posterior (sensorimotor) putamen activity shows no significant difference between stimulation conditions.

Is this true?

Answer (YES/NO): NO